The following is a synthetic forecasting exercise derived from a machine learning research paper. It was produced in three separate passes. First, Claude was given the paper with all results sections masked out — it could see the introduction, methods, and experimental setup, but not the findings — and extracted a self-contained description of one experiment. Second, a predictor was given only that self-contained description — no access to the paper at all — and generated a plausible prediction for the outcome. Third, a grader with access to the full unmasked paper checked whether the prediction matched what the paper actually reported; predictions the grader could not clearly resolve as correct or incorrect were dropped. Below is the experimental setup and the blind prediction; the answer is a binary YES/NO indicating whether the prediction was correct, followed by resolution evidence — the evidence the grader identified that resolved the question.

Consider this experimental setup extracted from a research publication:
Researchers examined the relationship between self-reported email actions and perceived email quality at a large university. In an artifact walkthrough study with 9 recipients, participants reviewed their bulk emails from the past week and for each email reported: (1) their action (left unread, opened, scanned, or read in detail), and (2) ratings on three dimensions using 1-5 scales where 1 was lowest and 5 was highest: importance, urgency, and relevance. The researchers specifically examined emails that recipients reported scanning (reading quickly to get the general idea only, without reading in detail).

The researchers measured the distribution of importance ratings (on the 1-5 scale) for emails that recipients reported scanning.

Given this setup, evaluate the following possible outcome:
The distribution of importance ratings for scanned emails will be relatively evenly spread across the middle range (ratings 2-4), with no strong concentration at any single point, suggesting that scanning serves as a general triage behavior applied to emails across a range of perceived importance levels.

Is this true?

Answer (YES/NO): NO